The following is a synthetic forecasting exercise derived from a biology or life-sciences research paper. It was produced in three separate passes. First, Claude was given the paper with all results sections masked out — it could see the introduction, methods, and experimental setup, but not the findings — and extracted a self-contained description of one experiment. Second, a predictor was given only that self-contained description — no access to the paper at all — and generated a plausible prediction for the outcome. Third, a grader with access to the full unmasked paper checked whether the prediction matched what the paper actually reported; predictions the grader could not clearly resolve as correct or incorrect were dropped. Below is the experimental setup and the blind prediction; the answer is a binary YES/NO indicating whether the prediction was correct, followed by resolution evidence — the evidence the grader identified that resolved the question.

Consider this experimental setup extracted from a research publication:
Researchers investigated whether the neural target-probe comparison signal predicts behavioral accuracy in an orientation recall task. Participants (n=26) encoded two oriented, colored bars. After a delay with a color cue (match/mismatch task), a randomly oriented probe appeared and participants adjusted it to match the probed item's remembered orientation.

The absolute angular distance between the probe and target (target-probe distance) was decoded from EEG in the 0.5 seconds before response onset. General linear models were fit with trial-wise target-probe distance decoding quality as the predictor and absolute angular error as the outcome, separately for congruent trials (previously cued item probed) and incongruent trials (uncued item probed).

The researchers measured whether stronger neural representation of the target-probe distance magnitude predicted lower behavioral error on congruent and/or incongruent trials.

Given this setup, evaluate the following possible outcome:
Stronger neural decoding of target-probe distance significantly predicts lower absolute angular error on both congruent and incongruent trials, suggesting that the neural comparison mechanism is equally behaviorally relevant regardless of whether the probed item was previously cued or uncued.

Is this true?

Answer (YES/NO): YES